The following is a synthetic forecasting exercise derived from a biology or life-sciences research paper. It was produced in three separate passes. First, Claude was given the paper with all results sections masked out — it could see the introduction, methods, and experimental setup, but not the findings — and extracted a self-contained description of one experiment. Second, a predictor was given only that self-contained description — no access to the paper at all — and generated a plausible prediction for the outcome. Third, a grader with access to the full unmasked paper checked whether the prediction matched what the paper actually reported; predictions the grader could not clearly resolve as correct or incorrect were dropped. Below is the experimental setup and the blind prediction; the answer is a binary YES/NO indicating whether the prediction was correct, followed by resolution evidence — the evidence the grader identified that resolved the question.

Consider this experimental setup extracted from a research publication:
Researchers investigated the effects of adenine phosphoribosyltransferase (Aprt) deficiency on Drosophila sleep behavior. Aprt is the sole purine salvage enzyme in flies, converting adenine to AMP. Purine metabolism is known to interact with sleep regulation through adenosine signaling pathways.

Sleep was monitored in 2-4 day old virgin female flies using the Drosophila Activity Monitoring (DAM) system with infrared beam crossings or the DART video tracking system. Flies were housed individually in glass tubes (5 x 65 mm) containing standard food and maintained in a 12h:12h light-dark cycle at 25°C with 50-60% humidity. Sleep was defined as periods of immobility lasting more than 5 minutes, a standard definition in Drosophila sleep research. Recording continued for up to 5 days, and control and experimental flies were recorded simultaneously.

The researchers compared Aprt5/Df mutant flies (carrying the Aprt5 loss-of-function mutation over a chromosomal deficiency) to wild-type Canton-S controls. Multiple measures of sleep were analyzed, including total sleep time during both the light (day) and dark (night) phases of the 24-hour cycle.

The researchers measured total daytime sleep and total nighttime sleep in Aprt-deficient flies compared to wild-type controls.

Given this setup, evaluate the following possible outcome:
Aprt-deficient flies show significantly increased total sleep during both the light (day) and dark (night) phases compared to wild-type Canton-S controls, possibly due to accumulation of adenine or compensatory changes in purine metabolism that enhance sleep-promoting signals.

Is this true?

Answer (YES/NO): NO